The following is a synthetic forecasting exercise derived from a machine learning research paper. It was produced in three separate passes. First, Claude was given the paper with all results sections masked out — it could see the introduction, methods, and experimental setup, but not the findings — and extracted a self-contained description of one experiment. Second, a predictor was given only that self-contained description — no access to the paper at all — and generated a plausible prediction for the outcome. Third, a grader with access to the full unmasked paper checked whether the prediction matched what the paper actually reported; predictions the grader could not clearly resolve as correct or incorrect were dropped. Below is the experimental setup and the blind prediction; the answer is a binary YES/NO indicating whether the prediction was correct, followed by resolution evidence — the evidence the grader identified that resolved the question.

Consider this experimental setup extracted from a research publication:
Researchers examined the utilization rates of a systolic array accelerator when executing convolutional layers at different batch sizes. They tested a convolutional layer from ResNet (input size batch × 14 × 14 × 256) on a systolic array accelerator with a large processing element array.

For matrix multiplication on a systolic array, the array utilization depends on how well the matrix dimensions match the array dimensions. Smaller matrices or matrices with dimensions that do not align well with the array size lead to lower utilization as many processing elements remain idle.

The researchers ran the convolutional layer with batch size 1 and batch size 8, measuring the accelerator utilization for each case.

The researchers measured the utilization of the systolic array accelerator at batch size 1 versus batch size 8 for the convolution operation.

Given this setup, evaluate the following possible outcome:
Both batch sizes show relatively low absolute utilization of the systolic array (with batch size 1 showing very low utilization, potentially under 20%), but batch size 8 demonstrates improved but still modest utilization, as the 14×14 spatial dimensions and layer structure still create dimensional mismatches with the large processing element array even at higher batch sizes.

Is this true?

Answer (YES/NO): NO